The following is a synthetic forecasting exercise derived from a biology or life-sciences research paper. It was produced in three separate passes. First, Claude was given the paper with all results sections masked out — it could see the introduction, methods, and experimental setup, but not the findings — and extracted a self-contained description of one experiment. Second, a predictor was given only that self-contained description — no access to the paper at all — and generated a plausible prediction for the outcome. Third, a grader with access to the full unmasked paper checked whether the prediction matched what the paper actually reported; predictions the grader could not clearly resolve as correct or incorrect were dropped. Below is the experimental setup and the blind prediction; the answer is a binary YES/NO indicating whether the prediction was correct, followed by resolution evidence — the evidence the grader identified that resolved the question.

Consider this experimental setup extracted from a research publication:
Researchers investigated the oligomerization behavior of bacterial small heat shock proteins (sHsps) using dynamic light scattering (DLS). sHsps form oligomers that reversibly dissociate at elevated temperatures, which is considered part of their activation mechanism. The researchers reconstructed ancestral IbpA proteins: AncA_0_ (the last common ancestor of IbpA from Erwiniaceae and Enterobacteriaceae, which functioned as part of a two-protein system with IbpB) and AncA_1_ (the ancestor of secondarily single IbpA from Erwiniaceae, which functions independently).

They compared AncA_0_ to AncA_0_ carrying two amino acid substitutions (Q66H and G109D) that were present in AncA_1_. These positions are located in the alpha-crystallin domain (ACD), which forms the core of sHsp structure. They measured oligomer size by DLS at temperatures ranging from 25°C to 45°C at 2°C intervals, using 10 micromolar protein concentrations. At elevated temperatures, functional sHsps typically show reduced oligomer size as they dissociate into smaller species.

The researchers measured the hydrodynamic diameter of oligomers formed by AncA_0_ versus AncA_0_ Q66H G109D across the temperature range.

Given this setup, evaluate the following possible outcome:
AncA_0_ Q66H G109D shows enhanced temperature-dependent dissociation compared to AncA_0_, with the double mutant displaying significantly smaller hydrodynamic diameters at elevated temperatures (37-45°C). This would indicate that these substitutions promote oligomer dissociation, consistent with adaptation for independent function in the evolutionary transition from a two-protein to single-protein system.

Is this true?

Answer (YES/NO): NO